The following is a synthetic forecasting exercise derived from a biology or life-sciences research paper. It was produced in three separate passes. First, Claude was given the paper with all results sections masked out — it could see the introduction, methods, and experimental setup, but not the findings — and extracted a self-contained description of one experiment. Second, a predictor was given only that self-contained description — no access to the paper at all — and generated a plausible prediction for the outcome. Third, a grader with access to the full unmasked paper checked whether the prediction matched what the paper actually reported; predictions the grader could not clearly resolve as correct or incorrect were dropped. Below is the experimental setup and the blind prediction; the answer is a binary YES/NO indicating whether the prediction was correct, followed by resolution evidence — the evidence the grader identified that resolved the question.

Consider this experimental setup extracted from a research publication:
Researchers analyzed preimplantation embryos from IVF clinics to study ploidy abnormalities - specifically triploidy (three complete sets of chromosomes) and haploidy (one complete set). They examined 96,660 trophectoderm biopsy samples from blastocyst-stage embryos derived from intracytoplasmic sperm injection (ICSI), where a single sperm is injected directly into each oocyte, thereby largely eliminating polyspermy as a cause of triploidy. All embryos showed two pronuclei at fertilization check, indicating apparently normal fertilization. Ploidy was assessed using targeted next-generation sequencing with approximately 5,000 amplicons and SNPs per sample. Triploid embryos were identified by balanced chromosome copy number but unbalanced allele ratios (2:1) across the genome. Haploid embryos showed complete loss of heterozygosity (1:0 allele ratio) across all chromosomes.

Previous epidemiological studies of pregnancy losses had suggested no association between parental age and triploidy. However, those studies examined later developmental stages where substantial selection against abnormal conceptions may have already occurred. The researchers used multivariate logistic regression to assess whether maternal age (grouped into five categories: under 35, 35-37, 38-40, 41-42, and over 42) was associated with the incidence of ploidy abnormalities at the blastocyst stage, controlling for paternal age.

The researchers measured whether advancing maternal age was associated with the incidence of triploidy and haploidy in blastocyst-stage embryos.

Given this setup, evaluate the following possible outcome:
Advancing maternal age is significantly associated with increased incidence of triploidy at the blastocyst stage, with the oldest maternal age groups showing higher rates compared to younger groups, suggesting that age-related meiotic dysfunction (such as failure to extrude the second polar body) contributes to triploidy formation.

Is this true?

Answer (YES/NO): YES